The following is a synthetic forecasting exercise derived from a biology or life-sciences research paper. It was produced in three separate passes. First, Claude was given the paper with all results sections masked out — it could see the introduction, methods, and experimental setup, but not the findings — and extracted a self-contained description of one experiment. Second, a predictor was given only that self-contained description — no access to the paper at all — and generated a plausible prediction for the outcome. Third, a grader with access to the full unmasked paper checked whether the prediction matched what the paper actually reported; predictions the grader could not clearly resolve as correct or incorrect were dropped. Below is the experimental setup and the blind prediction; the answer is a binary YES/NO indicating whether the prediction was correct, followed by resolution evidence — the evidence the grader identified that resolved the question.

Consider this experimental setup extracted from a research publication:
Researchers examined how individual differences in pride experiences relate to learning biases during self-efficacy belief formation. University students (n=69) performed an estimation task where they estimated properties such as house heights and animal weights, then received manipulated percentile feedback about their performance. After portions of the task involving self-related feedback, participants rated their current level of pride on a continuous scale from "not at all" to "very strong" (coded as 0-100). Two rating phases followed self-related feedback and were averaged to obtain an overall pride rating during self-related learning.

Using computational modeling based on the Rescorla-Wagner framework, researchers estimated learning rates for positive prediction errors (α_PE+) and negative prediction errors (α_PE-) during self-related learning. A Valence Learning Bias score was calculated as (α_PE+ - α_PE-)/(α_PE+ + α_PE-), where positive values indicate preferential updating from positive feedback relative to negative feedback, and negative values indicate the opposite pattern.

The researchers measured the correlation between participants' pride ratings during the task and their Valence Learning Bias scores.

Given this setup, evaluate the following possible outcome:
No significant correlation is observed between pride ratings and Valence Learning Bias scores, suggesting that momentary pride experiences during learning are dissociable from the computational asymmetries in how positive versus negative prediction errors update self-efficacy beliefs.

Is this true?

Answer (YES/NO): NO